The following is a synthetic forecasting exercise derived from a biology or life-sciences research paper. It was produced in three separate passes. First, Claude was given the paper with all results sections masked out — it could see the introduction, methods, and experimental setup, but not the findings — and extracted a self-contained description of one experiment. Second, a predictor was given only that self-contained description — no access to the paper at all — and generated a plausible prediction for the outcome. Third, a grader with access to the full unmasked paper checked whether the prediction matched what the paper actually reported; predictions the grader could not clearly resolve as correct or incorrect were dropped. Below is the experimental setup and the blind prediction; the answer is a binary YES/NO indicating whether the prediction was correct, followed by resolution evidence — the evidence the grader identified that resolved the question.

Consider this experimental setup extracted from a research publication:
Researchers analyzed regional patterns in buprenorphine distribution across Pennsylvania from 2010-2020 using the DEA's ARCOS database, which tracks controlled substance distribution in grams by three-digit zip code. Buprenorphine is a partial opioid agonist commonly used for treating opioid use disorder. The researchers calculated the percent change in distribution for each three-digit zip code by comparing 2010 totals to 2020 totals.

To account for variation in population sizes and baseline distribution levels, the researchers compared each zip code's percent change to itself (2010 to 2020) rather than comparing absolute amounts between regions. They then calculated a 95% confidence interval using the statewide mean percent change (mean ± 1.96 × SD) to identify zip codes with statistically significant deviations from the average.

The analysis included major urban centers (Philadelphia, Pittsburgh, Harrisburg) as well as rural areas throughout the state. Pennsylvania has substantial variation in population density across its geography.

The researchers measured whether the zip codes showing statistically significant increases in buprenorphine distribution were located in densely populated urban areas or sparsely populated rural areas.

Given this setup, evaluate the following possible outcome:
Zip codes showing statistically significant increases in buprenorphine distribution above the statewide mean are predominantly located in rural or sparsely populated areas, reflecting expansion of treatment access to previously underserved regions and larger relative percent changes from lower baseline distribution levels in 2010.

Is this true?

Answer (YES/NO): YES